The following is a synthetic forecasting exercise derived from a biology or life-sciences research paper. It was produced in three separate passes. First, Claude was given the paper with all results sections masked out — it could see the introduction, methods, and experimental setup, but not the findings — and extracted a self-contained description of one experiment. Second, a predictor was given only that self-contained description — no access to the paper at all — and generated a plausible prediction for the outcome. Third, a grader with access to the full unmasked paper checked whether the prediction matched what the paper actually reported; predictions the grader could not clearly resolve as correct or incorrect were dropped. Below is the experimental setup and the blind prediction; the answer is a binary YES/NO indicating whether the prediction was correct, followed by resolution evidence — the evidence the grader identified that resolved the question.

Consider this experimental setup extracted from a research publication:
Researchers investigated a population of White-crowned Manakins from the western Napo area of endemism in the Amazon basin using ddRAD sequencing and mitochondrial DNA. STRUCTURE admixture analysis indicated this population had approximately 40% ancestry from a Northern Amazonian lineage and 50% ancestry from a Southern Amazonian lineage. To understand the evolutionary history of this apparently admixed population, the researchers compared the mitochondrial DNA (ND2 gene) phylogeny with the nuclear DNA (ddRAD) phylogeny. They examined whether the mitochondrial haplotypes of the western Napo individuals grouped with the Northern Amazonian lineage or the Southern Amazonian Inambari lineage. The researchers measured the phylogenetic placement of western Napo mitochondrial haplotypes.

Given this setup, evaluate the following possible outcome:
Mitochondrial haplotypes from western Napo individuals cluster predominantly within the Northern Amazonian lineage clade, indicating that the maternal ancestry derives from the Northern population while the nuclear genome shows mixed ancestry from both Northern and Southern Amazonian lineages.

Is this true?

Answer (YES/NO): NO